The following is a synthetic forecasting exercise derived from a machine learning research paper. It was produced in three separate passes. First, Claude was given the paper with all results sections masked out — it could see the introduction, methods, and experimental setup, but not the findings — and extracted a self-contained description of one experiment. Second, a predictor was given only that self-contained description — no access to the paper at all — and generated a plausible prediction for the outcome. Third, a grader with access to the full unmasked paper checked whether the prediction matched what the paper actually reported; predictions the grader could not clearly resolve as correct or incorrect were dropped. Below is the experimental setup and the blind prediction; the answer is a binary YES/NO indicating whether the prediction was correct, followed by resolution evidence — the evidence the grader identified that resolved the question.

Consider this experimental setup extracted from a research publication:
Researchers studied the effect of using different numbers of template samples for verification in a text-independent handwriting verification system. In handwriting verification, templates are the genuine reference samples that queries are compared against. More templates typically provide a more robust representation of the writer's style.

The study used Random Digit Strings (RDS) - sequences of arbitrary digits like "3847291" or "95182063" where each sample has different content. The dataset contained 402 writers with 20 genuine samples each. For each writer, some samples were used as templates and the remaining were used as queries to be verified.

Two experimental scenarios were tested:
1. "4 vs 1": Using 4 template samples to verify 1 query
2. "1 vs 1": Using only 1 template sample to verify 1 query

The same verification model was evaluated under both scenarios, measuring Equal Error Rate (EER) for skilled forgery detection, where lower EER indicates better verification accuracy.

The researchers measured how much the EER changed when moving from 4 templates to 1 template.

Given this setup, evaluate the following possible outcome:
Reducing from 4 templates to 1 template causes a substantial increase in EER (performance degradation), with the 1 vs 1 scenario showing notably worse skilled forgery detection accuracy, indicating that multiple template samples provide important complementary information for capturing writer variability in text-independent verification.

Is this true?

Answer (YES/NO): YES